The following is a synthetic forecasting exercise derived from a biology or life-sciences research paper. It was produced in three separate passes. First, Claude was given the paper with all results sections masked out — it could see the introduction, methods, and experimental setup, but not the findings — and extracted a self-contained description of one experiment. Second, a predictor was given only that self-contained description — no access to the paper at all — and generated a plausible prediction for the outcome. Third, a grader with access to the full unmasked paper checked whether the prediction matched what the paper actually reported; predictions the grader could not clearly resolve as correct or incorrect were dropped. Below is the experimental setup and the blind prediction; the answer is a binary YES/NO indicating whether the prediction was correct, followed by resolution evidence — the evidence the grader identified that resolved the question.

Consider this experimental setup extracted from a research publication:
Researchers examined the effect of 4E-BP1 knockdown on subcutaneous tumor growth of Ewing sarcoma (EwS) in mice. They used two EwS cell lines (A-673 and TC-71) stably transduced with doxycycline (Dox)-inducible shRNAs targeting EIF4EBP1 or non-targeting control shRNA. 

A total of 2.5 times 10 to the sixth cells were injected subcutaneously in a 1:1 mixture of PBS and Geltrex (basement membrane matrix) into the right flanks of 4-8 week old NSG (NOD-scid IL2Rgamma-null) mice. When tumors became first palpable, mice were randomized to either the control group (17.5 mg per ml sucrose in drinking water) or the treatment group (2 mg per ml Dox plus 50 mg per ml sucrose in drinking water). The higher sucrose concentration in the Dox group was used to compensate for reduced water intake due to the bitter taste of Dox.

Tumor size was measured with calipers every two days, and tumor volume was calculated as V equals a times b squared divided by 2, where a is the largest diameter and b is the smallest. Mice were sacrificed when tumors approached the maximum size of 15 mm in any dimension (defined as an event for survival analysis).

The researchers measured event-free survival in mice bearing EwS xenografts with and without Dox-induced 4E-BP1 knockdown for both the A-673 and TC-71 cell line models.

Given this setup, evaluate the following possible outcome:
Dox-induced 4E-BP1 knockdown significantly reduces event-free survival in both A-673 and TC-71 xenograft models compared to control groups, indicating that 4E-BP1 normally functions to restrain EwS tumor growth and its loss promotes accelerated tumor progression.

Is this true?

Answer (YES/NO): NO